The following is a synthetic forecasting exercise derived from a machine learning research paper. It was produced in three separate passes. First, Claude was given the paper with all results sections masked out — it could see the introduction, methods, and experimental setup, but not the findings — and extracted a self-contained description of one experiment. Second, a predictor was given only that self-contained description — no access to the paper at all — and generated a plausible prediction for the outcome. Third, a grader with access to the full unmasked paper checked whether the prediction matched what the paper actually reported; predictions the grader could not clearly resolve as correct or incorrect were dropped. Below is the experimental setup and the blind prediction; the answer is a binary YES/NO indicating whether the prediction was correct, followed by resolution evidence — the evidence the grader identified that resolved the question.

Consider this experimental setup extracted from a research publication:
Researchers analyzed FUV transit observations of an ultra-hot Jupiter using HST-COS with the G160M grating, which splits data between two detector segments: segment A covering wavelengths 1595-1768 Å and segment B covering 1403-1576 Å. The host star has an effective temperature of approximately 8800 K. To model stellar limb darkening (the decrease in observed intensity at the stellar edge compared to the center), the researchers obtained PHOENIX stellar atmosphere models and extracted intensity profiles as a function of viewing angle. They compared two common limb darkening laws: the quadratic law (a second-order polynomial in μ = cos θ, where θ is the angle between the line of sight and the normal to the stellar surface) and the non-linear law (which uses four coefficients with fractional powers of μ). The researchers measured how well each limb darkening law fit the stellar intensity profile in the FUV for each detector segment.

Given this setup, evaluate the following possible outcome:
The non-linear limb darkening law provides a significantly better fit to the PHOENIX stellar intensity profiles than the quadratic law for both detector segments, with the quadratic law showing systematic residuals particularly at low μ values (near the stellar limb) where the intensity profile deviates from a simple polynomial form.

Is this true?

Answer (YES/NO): NO